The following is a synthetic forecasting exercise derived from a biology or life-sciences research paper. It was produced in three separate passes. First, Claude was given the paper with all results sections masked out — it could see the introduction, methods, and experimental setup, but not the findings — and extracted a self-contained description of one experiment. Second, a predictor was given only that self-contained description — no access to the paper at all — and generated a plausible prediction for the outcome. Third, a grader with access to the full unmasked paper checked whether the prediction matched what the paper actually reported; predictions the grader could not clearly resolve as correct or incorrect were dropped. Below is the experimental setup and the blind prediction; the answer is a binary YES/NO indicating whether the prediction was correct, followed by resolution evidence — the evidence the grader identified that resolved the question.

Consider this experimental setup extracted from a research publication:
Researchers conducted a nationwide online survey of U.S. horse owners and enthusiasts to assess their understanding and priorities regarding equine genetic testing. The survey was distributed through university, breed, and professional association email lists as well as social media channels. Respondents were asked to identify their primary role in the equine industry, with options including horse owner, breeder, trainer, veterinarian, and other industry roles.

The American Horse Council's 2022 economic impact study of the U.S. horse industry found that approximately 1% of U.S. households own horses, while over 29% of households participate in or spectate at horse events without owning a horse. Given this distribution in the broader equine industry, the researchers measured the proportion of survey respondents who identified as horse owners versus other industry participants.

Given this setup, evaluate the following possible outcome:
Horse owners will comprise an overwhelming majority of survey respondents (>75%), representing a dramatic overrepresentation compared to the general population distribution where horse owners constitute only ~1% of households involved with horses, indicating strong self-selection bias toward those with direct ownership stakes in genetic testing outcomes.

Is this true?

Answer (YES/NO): NO